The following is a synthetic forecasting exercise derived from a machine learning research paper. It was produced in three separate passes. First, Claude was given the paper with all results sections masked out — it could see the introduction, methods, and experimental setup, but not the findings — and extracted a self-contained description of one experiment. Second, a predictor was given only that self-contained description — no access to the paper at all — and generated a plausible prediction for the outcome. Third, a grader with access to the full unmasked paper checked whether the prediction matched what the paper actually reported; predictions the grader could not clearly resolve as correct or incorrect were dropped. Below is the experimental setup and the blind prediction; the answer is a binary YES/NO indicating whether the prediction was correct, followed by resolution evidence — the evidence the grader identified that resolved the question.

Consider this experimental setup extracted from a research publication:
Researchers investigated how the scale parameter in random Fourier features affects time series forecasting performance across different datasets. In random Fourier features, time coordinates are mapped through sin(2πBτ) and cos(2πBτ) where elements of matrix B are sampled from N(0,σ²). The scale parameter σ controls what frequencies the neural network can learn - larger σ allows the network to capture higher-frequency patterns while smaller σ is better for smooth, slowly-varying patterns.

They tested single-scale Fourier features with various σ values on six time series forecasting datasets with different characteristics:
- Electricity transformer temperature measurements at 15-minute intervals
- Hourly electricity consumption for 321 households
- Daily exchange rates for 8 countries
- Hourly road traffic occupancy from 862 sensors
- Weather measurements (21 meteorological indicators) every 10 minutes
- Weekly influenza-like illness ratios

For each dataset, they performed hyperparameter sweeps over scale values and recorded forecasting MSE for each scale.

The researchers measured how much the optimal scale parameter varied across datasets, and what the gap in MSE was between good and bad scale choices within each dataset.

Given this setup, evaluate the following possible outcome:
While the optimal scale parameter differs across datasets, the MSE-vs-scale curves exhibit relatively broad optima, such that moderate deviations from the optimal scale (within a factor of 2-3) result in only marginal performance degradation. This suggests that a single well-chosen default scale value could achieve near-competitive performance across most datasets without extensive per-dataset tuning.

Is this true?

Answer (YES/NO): NO